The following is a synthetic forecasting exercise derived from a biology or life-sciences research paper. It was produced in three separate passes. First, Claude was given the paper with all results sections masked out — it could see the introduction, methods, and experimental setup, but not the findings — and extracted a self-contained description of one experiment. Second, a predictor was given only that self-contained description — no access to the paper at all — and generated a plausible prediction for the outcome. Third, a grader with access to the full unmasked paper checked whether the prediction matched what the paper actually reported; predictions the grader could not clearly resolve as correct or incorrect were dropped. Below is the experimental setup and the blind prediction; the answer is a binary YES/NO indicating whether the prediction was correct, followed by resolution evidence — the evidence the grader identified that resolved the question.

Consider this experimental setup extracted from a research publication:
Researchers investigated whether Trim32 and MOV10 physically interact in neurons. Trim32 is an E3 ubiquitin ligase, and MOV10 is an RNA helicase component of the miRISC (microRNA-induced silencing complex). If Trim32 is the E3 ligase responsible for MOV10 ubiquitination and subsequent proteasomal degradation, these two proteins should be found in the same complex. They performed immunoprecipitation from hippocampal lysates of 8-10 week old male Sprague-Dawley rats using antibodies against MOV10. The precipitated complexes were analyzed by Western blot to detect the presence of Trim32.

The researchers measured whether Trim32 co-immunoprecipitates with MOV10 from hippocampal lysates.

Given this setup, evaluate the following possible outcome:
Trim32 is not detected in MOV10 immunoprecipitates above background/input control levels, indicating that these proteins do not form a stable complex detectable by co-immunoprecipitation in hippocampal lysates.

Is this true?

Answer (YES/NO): NO